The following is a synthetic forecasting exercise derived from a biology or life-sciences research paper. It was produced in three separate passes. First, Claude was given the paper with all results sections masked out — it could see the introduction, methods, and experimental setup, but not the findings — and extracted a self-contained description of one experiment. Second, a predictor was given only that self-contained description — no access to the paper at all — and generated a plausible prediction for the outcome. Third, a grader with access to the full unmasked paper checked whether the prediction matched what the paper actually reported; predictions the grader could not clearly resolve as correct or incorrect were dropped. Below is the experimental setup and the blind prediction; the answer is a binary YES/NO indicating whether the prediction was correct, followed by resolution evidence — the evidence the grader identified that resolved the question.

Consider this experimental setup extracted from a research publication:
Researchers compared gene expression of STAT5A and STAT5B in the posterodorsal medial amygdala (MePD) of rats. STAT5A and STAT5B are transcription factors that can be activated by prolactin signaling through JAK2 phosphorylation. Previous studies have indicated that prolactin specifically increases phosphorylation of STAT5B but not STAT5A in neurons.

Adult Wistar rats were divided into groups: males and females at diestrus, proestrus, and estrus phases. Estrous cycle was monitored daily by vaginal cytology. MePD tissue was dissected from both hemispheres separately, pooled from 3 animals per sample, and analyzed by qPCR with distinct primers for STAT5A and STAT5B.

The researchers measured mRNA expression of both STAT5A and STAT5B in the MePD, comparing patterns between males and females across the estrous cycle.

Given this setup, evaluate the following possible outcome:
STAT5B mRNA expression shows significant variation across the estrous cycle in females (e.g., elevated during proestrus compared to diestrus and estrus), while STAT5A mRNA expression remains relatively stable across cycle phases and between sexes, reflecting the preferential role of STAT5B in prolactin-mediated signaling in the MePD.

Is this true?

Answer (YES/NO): NO